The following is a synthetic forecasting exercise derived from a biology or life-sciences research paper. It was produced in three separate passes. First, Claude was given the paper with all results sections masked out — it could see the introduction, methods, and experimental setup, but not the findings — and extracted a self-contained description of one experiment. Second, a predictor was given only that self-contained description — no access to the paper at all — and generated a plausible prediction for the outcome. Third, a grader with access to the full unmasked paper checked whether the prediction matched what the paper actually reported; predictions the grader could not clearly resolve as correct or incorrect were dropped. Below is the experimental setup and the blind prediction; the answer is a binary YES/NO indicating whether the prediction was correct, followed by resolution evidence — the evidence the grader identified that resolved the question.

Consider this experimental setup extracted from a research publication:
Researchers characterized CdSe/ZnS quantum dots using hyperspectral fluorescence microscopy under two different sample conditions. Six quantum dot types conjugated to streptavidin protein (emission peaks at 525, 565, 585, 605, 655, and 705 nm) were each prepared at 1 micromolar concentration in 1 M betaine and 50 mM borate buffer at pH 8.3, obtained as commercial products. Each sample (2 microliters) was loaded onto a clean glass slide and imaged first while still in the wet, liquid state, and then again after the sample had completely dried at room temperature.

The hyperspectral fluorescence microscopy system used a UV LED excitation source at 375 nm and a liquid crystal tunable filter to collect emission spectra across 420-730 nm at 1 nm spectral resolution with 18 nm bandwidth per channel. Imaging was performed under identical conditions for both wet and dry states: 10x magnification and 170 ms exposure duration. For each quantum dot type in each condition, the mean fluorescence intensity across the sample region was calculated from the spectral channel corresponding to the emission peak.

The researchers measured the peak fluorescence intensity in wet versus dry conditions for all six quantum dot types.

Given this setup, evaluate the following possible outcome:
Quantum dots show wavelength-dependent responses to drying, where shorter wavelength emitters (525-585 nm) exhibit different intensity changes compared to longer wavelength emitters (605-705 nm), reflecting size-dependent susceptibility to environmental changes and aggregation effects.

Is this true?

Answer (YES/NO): NO